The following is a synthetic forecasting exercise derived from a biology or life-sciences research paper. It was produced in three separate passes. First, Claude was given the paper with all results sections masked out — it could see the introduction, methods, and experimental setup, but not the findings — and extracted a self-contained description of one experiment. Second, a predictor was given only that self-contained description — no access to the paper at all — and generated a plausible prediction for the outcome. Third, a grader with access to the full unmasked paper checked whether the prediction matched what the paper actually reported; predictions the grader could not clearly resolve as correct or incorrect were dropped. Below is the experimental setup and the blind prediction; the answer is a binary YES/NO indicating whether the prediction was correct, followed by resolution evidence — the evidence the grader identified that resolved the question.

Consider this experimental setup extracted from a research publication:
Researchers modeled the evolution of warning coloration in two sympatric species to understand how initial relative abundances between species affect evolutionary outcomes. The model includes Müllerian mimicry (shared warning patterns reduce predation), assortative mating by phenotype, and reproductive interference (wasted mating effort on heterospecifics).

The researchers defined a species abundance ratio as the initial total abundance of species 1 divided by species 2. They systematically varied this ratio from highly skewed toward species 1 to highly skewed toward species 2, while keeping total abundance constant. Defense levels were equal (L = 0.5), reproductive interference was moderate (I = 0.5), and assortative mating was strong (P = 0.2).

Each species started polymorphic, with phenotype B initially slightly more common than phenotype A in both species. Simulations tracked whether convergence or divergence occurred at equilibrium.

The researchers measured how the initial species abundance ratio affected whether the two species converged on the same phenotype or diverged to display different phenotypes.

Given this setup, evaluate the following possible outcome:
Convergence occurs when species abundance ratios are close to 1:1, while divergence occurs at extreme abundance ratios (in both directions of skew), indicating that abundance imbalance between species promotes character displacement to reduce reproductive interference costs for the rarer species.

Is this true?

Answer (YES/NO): NO